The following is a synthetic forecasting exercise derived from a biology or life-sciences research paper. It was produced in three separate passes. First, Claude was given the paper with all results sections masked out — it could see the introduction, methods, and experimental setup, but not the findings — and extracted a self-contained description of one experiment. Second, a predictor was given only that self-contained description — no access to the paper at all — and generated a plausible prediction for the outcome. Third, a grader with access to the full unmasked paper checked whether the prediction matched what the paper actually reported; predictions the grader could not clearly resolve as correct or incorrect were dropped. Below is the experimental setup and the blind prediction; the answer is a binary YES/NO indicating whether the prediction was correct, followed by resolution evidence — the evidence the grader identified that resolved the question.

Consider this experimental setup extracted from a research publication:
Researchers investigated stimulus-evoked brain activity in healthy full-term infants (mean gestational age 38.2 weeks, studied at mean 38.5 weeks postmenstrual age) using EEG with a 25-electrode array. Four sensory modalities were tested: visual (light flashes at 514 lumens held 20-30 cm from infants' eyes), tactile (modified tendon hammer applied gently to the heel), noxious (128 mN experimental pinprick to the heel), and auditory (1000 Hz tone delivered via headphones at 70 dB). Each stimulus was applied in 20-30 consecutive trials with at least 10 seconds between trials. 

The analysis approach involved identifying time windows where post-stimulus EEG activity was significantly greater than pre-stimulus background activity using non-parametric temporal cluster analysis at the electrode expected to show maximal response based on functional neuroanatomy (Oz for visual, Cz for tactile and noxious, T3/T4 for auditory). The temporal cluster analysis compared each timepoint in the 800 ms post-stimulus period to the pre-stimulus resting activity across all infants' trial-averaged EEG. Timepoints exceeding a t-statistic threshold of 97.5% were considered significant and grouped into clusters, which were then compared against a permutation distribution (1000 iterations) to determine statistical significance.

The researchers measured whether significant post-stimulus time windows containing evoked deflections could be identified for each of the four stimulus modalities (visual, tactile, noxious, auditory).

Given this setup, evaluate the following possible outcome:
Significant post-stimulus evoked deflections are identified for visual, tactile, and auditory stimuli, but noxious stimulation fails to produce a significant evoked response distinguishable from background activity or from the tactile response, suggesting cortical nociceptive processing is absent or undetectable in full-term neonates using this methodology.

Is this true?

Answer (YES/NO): NO